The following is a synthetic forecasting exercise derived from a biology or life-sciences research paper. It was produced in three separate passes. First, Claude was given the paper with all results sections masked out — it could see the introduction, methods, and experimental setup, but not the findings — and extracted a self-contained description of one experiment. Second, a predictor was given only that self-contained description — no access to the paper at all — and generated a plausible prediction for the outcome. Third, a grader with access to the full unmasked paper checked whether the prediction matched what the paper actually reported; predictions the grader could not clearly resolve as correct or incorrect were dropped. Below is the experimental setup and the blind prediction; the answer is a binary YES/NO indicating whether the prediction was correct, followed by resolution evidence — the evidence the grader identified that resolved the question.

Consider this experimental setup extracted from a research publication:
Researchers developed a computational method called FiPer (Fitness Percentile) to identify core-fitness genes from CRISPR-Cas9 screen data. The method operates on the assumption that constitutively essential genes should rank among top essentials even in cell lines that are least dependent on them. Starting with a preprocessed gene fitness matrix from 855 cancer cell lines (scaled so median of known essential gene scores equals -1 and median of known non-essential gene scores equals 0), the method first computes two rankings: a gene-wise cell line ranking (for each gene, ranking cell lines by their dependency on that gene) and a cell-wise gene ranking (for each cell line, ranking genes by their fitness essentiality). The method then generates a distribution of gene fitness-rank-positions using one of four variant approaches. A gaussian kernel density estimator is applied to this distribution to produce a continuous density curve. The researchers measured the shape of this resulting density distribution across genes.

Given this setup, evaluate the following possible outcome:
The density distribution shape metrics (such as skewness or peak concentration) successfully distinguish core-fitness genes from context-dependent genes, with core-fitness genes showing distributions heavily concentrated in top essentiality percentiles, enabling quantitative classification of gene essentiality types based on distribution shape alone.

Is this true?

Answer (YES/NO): NO